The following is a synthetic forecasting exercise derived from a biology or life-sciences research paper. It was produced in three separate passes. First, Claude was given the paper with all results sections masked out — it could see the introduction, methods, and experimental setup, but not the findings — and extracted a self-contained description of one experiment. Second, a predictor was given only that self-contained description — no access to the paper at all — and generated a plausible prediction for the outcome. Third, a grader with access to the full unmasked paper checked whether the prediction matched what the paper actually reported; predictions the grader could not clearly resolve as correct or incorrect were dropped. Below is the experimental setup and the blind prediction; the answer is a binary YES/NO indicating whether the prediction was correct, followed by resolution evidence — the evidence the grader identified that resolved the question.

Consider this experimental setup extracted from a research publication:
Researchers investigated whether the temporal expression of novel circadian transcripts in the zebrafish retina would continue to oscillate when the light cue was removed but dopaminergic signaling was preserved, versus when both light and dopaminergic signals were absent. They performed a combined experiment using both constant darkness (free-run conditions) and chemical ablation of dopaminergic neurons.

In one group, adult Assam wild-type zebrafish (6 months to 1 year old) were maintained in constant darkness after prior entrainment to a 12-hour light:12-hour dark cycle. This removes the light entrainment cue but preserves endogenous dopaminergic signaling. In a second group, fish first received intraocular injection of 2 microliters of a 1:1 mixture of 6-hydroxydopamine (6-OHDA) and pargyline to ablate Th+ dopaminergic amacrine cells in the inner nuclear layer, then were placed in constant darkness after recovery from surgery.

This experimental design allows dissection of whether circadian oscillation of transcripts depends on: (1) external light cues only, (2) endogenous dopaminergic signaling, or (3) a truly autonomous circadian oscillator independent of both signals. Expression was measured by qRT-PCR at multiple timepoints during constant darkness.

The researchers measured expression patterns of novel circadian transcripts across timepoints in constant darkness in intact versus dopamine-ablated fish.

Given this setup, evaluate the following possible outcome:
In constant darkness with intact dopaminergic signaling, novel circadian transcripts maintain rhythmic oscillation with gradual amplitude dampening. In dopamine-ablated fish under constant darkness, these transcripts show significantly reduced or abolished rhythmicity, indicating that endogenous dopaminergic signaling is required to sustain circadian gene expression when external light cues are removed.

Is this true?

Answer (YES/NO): NO